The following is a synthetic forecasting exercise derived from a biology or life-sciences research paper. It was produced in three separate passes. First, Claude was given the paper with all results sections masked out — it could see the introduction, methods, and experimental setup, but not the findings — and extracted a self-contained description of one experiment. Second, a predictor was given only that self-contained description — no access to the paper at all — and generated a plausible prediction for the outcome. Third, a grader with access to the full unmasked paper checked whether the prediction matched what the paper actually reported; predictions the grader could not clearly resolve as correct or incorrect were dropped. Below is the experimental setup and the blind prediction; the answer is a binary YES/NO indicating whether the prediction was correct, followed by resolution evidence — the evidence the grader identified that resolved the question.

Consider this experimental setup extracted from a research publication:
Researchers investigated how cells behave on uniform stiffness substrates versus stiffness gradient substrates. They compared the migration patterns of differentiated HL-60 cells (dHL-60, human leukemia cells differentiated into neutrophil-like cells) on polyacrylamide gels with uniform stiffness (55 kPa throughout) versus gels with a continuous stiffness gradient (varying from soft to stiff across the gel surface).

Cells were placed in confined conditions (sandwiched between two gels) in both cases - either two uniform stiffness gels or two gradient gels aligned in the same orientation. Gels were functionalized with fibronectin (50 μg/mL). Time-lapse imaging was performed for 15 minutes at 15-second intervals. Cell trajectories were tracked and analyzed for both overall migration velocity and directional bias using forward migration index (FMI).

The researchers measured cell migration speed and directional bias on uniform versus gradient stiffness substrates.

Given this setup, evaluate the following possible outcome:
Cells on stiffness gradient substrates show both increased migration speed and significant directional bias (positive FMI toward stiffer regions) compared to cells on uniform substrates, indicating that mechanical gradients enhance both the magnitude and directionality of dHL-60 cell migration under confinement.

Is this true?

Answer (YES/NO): NO